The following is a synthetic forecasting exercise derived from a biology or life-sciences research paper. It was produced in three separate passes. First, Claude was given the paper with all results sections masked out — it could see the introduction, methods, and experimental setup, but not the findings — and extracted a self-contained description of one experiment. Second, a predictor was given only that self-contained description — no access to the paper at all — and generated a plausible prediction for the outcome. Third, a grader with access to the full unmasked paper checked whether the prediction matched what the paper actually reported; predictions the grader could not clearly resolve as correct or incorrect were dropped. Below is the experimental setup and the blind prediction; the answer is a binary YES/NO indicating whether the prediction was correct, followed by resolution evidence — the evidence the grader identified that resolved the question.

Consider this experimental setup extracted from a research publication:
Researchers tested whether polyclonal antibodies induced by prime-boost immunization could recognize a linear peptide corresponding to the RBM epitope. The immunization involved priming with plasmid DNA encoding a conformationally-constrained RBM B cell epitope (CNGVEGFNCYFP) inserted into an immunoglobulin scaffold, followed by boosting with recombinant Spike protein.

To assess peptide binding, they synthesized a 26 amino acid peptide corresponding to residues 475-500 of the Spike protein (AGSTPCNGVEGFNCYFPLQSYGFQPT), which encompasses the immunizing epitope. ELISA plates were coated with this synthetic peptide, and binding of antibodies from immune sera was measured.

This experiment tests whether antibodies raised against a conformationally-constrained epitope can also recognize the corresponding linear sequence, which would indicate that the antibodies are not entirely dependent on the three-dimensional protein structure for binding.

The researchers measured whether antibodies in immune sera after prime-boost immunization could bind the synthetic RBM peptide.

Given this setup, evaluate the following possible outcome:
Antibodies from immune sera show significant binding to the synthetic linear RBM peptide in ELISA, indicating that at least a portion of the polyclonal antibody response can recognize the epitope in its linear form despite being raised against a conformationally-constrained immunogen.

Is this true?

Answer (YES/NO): YES